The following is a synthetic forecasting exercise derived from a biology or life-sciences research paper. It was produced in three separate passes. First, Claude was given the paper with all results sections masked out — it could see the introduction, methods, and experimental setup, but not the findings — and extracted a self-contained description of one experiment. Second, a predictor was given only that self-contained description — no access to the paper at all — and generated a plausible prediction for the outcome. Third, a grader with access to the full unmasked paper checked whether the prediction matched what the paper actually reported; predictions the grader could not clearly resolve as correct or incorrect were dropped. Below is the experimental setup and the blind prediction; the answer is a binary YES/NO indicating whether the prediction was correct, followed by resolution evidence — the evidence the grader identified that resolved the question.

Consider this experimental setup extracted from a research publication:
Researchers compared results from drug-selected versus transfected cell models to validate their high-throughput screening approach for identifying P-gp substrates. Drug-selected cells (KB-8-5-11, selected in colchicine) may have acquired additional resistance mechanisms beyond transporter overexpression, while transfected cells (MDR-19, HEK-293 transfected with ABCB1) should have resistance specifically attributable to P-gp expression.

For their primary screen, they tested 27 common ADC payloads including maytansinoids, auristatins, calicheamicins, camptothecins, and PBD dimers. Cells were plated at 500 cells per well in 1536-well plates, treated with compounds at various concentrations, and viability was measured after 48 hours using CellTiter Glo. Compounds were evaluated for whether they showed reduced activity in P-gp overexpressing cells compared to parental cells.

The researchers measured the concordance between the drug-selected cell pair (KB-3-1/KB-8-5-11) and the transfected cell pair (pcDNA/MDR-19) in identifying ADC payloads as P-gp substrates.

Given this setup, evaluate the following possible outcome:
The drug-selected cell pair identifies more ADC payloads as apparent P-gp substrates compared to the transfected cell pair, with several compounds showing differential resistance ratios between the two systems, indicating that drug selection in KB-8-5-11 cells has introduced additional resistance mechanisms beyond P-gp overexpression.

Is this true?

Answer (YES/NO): NO